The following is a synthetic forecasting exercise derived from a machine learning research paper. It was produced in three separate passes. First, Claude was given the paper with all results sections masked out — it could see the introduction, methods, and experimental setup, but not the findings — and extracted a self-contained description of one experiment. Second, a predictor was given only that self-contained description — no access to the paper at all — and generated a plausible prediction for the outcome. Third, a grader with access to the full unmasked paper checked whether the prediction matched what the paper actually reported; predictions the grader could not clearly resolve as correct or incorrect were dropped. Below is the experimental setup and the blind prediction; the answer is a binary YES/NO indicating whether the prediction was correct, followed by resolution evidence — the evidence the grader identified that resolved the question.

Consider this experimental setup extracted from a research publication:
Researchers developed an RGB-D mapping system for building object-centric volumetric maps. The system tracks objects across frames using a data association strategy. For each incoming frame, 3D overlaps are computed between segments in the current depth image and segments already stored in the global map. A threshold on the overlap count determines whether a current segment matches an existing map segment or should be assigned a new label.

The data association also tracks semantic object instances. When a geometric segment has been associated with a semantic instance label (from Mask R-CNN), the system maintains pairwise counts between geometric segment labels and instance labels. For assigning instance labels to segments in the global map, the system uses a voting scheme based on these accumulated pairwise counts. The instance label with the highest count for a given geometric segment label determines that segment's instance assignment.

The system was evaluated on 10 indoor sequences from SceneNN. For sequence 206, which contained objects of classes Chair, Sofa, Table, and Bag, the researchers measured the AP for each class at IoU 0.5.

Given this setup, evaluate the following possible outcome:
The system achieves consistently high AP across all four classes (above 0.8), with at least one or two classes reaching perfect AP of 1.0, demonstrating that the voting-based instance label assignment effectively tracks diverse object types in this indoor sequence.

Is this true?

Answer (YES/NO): NO